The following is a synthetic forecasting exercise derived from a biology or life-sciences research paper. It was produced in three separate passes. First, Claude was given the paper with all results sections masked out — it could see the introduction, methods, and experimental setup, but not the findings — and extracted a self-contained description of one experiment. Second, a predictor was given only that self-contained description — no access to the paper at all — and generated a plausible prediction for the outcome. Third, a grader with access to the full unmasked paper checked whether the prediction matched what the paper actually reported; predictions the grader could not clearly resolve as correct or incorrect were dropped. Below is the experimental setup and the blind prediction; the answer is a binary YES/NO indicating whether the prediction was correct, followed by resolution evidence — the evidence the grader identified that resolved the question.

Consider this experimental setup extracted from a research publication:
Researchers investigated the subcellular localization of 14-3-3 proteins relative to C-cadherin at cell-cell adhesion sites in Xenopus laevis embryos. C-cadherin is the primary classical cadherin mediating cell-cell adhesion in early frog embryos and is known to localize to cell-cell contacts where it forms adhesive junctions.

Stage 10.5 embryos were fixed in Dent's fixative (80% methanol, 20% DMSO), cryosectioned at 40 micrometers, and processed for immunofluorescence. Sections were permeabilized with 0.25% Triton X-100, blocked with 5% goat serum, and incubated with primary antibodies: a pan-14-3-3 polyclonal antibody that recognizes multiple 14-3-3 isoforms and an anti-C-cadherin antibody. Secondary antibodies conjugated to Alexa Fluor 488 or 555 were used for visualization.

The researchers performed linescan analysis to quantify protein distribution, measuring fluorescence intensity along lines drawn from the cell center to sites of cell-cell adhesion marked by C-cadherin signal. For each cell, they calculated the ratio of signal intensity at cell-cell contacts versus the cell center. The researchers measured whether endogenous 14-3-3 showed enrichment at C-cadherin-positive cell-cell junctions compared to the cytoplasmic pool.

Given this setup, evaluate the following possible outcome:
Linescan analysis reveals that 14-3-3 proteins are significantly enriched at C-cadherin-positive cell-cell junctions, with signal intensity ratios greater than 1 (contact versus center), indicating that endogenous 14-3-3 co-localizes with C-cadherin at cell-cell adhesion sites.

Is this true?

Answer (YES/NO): NO